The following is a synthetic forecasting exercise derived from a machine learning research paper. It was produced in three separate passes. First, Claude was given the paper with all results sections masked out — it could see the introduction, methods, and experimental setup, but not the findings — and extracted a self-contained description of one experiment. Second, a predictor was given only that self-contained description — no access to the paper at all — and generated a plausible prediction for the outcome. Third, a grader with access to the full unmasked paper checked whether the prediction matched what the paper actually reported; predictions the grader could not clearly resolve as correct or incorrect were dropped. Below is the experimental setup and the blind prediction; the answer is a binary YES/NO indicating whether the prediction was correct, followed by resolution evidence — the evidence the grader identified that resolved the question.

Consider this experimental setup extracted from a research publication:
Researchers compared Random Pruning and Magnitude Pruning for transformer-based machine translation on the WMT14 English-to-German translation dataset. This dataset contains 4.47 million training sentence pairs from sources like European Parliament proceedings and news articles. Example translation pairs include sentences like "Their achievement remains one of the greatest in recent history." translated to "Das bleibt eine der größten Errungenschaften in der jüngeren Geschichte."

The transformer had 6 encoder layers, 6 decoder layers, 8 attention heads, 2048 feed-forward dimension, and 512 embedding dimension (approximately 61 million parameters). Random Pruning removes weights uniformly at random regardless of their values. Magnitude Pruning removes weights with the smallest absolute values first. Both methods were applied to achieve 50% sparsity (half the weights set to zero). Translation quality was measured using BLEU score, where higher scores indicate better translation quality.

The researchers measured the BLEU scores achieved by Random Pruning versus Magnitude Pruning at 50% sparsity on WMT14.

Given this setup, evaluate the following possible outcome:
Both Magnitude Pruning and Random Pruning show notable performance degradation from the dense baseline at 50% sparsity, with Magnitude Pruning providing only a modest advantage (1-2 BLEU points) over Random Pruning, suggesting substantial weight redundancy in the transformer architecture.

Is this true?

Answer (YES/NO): YES